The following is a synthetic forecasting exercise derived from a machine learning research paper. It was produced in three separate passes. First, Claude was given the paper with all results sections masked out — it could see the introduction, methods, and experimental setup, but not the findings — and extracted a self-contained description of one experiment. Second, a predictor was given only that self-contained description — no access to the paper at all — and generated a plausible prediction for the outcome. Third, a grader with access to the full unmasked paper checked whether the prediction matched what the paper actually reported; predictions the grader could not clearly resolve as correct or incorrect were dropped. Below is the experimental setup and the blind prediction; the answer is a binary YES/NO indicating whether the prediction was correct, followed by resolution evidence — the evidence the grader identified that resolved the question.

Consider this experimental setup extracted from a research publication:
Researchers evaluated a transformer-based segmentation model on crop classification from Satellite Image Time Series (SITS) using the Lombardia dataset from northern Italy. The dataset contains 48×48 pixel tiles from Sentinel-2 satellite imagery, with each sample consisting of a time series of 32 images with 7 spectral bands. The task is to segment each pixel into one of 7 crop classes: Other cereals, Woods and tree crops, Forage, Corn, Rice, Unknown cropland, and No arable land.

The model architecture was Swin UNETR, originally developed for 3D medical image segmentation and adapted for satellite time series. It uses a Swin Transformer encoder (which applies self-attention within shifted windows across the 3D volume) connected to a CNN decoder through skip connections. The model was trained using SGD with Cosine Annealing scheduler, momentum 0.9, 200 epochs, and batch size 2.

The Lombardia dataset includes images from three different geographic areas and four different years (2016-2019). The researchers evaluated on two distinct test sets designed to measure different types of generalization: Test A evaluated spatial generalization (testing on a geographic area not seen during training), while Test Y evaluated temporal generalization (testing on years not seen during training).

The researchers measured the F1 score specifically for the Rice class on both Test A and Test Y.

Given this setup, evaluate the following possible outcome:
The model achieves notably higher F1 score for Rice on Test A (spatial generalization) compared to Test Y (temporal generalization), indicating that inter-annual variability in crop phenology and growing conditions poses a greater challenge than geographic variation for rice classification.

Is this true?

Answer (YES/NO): NO